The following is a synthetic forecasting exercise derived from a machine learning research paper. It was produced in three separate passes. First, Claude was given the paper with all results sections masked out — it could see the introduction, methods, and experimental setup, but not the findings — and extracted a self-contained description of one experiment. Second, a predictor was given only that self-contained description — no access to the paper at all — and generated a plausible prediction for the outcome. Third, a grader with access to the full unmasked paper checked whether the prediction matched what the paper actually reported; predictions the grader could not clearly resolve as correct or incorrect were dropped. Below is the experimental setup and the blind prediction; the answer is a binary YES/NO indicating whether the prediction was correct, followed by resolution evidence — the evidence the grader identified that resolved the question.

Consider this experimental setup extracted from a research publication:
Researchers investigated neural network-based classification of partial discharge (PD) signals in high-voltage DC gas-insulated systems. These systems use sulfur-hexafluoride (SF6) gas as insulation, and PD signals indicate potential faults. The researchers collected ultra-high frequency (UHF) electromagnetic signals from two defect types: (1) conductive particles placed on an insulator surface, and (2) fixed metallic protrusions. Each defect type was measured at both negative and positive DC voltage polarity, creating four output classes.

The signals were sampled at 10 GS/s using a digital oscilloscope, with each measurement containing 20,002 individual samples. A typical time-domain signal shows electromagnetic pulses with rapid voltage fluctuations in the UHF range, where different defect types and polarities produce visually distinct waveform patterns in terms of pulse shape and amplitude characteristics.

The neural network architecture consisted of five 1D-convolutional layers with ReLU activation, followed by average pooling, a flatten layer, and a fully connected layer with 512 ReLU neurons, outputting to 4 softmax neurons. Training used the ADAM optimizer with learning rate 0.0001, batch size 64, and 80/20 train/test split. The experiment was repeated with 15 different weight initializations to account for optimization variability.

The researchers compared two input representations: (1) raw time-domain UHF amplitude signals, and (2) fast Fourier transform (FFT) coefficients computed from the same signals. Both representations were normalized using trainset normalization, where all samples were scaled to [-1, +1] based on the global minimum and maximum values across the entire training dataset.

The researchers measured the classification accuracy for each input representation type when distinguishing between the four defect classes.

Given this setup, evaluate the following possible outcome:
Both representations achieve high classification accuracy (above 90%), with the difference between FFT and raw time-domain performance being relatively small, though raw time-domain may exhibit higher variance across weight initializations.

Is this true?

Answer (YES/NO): NO